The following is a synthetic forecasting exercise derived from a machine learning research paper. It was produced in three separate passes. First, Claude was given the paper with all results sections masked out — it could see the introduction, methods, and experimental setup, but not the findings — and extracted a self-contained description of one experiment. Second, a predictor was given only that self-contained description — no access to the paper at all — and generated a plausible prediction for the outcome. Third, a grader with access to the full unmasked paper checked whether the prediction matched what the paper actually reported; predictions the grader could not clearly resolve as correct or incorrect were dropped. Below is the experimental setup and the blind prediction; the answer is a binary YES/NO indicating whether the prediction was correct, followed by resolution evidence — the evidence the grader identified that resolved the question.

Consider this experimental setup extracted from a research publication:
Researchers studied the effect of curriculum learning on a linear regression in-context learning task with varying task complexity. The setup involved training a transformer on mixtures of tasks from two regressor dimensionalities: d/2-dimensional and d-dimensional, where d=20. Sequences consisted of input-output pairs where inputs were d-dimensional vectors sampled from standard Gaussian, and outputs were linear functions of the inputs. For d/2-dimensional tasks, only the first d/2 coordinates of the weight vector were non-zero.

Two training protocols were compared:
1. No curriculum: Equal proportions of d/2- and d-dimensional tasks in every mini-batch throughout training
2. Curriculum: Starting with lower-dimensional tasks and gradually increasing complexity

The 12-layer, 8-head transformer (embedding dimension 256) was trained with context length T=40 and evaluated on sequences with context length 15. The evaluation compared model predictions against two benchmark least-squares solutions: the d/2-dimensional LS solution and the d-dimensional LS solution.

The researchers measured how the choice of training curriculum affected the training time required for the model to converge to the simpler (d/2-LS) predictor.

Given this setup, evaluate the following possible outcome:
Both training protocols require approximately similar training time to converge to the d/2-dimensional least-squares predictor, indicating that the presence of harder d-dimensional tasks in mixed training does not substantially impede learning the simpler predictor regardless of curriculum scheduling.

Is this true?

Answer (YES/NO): NO